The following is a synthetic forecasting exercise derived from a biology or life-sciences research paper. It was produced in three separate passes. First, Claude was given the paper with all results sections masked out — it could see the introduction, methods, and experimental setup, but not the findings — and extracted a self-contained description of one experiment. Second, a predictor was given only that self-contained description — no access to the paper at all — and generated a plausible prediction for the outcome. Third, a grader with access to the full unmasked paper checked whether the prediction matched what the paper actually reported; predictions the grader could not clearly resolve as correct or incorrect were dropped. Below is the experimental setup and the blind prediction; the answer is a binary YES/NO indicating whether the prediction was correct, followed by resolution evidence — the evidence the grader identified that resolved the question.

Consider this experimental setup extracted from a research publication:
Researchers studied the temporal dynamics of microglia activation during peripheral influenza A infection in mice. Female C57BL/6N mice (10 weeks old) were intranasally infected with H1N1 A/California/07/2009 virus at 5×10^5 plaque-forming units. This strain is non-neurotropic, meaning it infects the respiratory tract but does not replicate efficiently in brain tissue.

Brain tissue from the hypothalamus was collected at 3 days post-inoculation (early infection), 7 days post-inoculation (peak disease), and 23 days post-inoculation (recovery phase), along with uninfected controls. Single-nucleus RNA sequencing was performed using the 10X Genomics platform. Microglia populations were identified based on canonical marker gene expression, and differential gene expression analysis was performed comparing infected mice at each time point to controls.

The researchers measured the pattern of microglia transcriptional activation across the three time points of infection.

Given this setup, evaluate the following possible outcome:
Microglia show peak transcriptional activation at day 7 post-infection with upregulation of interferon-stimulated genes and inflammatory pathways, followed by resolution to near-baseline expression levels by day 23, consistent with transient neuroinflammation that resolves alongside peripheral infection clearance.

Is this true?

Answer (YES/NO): NO